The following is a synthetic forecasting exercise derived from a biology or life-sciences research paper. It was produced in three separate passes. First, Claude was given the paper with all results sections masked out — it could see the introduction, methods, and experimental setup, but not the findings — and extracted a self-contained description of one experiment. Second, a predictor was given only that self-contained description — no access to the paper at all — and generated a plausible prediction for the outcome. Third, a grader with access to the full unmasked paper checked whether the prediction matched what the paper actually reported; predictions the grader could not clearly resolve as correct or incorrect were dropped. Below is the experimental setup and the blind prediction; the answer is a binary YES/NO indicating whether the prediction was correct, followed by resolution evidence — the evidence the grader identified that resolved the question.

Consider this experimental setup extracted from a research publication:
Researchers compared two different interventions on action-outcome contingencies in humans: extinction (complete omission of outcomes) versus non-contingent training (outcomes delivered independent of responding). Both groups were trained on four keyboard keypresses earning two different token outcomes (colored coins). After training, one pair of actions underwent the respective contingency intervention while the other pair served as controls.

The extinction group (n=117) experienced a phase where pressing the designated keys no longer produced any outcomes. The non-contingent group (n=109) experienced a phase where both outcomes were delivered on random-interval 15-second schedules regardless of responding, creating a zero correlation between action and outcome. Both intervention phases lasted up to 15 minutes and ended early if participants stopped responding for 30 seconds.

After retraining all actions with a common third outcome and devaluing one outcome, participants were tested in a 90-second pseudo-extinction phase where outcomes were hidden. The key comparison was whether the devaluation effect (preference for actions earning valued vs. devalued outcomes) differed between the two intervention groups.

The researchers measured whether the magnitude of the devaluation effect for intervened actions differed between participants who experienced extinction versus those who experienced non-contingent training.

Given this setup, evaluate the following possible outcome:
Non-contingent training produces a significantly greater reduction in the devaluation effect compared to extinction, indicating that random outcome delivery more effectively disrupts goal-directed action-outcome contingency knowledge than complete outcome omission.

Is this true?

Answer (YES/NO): NO